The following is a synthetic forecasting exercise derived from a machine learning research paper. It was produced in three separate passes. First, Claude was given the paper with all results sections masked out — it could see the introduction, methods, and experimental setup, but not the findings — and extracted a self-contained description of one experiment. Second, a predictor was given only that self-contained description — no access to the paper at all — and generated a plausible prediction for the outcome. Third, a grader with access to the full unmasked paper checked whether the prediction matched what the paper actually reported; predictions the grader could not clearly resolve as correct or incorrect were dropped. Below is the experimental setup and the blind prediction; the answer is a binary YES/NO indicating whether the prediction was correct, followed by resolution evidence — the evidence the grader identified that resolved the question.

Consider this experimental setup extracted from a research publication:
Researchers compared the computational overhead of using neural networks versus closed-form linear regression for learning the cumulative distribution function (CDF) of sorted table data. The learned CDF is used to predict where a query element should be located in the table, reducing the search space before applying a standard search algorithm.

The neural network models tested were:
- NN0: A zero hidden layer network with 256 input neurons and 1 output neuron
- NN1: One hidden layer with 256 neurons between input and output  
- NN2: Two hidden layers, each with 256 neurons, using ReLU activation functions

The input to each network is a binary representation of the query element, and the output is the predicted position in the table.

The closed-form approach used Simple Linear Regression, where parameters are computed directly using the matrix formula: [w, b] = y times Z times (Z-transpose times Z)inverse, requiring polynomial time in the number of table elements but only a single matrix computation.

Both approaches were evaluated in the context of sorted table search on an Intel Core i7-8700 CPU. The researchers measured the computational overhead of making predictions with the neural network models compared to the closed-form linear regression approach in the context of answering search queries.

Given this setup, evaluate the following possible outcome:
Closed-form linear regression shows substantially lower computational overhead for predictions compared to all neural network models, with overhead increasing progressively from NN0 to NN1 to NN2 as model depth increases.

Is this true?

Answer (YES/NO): YES